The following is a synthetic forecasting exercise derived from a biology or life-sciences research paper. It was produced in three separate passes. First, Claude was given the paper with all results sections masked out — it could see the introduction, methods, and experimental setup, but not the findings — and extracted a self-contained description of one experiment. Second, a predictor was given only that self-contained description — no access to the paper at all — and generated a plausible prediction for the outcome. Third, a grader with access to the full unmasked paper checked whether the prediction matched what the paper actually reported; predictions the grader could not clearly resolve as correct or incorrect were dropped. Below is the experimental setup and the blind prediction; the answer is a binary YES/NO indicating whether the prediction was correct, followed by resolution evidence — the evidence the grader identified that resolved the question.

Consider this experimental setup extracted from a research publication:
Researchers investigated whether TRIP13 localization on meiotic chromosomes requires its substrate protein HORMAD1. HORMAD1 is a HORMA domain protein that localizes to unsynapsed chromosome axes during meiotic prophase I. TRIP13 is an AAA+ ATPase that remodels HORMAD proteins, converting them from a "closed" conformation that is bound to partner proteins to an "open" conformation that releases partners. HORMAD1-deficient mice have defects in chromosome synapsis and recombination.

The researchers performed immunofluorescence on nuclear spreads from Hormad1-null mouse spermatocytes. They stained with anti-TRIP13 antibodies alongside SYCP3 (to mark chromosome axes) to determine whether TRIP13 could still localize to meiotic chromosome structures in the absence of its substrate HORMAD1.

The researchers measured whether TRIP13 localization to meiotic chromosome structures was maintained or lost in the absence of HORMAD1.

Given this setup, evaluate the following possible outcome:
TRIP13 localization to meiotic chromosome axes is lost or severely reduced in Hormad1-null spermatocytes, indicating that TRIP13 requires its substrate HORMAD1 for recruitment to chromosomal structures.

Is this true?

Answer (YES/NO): NO